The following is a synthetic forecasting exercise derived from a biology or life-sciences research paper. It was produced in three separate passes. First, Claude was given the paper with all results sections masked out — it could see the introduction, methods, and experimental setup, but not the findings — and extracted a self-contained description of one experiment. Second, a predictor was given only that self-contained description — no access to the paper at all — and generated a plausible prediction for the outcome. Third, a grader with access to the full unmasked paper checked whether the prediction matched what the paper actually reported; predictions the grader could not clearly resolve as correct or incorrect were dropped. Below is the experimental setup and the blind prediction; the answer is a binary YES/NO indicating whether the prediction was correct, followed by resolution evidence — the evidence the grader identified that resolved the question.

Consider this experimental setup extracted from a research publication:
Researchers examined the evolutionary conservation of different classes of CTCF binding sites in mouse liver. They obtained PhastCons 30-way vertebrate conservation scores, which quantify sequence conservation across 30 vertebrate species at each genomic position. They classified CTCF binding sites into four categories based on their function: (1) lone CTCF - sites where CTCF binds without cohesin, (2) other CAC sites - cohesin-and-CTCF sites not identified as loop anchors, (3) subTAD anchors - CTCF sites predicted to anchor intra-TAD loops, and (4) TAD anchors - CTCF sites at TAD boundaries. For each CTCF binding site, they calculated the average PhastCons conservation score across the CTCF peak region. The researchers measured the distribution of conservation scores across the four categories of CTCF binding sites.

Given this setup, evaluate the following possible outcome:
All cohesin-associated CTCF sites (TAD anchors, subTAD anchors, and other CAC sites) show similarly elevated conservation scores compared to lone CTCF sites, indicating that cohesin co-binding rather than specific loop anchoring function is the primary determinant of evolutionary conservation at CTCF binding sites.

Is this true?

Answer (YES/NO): NO